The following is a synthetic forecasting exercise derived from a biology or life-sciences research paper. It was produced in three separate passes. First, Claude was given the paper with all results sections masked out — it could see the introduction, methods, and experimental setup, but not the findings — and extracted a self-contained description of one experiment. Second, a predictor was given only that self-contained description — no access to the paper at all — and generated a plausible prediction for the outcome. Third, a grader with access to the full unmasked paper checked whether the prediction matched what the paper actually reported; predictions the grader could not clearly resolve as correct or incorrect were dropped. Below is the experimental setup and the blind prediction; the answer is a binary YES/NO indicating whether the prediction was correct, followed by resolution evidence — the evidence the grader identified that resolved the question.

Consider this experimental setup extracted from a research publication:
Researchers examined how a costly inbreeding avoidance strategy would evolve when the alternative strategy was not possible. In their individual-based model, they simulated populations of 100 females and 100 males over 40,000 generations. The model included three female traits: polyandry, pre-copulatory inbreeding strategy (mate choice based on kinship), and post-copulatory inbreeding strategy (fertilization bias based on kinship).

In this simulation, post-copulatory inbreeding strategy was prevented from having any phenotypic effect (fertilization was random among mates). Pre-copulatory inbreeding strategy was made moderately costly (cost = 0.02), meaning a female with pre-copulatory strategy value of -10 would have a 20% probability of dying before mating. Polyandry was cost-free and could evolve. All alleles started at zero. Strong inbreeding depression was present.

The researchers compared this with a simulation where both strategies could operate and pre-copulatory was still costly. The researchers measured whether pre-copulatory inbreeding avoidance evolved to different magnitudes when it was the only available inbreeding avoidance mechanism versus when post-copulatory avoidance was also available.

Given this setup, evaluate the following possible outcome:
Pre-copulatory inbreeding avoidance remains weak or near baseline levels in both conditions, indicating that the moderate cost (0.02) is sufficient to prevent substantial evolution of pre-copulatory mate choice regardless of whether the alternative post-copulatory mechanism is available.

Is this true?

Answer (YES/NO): NO